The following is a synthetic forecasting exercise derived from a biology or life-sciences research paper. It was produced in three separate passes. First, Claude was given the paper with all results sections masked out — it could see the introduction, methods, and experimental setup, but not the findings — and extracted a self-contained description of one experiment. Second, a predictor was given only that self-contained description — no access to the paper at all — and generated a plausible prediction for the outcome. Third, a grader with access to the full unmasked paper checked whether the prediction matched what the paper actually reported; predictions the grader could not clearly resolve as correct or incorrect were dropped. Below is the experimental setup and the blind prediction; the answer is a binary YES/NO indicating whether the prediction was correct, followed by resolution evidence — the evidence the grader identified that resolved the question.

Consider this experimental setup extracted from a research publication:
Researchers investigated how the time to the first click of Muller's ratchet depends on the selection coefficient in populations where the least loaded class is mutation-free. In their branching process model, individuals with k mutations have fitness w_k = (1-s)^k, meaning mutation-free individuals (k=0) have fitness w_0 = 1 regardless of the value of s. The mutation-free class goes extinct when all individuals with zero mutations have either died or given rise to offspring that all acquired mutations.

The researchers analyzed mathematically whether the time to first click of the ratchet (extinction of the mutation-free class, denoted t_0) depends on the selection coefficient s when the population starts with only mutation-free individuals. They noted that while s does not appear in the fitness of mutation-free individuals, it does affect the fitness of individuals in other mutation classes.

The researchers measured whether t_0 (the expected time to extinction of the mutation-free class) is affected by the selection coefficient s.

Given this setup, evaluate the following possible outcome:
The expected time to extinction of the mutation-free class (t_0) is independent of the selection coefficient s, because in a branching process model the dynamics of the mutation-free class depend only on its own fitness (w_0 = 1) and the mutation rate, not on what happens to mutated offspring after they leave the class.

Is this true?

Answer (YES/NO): YES